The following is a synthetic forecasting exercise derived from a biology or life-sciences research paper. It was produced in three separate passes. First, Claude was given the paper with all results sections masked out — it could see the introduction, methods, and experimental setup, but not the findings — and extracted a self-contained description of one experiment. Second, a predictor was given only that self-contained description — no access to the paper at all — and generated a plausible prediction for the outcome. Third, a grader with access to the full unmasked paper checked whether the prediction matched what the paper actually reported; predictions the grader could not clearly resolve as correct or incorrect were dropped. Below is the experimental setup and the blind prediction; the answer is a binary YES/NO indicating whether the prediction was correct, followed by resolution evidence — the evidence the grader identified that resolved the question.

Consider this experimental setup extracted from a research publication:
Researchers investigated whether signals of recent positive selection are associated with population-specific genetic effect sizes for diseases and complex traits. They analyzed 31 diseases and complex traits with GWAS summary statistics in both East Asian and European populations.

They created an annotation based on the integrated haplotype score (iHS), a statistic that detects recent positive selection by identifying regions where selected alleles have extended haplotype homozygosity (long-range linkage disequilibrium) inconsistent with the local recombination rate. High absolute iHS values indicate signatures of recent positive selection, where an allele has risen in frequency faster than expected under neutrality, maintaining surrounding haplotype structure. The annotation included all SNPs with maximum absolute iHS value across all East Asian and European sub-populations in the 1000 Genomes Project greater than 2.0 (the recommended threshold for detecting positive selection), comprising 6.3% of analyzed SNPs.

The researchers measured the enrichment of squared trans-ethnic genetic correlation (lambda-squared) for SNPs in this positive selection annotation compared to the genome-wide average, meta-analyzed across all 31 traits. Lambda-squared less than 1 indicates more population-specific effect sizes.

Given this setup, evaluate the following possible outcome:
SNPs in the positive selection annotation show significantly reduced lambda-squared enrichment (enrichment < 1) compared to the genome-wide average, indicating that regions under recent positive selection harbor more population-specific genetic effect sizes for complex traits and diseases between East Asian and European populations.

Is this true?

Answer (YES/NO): YES